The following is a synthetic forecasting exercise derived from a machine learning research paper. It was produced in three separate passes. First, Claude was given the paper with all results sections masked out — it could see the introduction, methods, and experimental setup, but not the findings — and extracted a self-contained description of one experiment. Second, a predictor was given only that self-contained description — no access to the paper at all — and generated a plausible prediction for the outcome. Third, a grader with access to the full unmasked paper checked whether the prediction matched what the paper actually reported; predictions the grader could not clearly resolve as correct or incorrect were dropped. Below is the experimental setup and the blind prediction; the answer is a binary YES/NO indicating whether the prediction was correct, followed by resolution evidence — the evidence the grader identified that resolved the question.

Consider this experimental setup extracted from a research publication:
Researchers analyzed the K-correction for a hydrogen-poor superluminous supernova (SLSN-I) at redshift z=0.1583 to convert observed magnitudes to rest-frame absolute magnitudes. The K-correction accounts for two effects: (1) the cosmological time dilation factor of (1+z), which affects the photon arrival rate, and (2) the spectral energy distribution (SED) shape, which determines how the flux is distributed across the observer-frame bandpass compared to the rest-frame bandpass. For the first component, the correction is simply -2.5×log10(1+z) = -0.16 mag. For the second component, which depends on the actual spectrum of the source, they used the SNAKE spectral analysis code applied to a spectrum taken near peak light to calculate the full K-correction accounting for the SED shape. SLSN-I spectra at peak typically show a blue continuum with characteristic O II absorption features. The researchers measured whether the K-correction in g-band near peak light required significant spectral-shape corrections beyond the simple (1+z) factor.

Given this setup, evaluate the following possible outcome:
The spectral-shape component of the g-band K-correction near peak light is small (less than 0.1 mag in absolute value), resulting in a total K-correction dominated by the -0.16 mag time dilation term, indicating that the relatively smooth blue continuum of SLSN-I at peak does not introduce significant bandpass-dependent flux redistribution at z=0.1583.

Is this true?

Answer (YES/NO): YES